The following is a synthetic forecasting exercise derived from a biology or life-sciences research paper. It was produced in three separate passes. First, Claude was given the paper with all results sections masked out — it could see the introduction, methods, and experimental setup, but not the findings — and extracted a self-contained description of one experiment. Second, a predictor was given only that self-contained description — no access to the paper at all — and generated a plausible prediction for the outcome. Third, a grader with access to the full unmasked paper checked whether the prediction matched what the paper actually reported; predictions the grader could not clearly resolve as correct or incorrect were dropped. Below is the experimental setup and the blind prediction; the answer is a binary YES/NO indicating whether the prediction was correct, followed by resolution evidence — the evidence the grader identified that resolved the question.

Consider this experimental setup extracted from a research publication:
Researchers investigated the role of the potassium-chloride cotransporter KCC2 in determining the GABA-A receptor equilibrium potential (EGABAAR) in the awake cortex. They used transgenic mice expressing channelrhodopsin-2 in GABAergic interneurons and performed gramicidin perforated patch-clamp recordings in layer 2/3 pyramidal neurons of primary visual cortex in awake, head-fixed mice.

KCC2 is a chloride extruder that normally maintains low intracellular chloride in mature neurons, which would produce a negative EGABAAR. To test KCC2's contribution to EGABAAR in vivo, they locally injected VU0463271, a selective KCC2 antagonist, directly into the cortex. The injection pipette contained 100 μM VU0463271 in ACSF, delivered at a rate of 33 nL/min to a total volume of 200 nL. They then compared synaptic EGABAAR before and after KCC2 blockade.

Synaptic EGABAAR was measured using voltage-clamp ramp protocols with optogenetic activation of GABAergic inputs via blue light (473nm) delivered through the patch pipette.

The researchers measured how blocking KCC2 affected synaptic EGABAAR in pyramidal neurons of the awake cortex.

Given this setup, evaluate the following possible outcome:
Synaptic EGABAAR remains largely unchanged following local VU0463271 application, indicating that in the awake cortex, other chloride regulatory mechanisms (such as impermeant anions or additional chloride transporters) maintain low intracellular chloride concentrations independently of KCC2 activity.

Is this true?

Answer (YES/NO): NO